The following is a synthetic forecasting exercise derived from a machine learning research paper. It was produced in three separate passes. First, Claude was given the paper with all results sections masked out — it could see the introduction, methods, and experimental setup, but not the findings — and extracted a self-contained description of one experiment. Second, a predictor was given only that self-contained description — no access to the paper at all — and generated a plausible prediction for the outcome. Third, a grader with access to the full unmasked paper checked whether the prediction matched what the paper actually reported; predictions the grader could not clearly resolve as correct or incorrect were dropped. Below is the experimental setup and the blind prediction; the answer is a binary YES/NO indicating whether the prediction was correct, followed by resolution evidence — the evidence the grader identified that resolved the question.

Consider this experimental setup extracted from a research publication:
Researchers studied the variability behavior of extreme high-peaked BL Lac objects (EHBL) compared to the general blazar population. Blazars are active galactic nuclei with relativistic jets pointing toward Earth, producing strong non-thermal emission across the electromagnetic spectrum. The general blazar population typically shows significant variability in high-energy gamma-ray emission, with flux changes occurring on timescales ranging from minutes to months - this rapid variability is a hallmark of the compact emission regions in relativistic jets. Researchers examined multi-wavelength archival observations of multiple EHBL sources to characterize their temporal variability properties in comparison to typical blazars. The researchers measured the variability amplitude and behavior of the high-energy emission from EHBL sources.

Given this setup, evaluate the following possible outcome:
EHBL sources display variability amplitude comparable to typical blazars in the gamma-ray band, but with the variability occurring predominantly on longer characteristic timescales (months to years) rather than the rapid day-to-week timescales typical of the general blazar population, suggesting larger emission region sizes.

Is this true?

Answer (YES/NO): NO